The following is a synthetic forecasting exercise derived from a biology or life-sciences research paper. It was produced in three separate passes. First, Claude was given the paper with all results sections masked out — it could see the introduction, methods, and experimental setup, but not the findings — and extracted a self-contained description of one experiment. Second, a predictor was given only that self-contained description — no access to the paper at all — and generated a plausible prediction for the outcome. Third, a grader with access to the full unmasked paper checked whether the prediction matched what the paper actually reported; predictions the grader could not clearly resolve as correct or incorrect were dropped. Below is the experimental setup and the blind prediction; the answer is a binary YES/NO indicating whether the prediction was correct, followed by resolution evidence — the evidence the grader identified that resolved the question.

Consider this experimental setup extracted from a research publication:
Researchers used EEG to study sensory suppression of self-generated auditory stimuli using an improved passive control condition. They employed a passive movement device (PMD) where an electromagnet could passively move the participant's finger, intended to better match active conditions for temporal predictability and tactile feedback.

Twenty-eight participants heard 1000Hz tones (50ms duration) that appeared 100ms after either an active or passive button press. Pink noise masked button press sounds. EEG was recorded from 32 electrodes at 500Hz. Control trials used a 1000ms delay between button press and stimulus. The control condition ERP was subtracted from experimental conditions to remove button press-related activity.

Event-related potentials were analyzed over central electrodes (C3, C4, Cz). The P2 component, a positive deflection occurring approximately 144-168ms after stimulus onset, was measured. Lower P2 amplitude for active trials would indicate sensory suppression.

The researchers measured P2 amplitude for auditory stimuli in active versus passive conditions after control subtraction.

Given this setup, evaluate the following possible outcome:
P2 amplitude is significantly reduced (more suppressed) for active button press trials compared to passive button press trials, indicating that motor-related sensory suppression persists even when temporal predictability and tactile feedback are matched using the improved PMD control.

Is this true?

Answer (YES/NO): NO